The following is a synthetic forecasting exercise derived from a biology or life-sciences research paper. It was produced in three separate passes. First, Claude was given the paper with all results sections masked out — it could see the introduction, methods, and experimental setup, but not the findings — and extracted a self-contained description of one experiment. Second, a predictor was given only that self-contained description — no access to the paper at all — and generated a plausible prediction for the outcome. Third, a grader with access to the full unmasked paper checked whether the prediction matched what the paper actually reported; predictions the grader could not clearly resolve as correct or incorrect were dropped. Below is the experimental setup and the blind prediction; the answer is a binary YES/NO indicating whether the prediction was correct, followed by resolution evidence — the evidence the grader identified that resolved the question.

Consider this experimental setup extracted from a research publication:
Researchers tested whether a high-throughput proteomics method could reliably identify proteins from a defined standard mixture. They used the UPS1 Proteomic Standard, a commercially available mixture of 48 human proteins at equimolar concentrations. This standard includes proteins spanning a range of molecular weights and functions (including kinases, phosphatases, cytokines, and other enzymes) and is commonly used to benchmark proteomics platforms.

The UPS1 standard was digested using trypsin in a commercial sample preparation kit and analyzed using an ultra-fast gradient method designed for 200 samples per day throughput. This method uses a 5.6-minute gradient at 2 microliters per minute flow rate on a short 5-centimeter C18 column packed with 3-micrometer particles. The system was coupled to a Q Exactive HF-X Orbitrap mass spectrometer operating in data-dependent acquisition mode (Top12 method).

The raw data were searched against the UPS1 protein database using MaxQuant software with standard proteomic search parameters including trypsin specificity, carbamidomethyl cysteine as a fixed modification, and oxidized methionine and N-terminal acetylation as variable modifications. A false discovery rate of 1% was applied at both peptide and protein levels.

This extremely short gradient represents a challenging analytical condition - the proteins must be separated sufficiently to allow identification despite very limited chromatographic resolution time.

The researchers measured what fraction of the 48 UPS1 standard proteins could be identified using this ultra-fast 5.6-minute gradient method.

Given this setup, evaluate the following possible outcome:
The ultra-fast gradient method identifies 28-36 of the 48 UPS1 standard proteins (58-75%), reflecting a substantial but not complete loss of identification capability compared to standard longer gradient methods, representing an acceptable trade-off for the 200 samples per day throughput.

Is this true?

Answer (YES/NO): NO